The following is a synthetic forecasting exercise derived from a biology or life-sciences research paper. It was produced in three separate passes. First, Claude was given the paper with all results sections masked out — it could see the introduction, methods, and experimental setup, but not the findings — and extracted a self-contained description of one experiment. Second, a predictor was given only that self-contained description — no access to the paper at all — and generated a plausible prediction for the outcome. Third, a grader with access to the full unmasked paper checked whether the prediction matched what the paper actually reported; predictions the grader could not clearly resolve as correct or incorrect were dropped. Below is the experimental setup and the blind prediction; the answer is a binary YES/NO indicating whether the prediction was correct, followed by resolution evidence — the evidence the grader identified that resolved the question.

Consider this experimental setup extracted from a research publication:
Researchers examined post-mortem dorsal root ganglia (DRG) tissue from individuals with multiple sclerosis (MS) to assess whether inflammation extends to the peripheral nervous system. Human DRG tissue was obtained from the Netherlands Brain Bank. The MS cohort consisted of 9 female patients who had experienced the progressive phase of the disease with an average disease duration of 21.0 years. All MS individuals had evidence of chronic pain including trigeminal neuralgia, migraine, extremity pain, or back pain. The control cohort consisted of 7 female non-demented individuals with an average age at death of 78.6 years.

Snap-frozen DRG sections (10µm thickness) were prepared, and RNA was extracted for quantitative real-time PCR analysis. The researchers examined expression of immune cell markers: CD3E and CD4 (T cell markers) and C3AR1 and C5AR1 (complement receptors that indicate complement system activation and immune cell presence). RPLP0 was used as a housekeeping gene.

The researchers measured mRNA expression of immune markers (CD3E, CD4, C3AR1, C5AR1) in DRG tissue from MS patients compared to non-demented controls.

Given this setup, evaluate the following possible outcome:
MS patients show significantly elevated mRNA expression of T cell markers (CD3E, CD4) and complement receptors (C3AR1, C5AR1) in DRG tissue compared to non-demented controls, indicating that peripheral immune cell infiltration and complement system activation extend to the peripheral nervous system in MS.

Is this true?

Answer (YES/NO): NO